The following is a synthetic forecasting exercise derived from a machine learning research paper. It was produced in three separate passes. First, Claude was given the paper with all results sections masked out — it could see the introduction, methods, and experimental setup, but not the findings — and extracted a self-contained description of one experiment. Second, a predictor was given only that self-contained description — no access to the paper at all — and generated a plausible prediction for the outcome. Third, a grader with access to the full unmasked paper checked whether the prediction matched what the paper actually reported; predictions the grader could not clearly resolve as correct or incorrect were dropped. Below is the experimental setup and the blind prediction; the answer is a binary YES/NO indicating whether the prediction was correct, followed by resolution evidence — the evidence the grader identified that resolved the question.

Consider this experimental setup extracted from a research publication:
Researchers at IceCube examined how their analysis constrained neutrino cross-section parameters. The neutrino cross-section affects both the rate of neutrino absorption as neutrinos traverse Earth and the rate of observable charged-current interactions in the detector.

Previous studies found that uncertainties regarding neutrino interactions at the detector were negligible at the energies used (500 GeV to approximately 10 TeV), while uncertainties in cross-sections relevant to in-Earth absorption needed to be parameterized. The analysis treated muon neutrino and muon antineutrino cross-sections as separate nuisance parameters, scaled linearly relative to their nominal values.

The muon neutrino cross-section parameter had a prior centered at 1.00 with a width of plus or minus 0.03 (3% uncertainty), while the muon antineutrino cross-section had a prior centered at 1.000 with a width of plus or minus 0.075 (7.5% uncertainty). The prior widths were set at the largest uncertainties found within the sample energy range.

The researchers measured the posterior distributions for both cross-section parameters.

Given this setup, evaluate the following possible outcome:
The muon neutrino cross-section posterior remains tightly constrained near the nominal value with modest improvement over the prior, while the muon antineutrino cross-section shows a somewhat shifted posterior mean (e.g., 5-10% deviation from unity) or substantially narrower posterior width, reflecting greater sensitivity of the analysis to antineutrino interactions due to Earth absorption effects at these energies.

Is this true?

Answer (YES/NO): NO